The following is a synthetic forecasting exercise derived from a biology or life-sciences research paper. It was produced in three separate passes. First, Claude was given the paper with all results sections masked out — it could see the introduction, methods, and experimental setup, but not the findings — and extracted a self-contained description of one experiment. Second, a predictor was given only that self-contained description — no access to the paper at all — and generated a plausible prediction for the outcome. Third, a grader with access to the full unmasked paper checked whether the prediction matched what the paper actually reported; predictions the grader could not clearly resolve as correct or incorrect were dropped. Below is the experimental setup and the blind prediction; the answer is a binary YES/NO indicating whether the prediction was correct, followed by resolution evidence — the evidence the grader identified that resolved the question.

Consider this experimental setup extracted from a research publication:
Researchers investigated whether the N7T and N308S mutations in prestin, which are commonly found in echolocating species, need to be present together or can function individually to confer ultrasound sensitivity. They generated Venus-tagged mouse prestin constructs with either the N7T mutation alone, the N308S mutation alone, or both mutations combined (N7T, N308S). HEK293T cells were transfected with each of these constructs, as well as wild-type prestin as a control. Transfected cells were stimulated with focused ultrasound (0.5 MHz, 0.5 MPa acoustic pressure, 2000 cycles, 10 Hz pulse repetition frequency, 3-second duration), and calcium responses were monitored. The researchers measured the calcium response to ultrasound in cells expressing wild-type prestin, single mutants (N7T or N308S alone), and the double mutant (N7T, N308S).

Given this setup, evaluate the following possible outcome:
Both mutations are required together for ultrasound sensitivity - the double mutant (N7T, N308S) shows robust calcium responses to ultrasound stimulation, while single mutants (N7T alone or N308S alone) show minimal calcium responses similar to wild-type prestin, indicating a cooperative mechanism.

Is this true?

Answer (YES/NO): YES